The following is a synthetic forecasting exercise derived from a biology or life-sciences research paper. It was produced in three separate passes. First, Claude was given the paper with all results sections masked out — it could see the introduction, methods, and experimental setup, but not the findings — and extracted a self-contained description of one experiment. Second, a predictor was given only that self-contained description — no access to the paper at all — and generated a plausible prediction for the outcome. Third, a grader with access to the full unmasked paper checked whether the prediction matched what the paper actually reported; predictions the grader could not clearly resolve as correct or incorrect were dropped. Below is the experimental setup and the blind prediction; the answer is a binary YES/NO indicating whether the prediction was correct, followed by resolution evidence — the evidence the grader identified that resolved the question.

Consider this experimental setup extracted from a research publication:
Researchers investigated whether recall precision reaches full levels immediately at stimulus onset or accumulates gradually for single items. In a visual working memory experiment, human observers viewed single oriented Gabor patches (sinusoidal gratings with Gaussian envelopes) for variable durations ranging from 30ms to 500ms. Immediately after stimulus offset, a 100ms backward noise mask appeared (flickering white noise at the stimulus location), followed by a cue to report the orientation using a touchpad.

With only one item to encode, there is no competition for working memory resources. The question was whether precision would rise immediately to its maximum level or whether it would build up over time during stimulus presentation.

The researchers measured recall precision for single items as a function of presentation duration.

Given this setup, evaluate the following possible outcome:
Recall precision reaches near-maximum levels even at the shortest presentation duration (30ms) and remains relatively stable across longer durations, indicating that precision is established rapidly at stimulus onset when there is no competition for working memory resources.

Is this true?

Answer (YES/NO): NO